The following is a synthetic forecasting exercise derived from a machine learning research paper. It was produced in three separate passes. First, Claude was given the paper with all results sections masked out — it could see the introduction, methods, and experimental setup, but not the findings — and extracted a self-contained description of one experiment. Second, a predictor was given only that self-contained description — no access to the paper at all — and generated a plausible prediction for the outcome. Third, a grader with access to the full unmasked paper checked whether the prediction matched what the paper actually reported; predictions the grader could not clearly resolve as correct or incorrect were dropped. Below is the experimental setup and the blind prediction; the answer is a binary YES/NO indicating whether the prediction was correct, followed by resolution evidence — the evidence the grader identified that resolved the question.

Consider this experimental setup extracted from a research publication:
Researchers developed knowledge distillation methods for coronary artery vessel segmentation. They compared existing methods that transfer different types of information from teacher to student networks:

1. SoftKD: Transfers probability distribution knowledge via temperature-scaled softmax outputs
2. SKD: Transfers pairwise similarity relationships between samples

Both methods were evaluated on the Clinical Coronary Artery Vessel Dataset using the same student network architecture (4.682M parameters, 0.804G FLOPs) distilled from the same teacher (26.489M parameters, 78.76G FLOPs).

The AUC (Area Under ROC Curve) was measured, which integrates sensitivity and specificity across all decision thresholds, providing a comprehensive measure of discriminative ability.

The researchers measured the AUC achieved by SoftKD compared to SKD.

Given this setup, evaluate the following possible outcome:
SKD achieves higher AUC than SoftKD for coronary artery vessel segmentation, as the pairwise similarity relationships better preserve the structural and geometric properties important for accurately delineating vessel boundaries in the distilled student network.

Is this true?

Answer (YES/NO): NO